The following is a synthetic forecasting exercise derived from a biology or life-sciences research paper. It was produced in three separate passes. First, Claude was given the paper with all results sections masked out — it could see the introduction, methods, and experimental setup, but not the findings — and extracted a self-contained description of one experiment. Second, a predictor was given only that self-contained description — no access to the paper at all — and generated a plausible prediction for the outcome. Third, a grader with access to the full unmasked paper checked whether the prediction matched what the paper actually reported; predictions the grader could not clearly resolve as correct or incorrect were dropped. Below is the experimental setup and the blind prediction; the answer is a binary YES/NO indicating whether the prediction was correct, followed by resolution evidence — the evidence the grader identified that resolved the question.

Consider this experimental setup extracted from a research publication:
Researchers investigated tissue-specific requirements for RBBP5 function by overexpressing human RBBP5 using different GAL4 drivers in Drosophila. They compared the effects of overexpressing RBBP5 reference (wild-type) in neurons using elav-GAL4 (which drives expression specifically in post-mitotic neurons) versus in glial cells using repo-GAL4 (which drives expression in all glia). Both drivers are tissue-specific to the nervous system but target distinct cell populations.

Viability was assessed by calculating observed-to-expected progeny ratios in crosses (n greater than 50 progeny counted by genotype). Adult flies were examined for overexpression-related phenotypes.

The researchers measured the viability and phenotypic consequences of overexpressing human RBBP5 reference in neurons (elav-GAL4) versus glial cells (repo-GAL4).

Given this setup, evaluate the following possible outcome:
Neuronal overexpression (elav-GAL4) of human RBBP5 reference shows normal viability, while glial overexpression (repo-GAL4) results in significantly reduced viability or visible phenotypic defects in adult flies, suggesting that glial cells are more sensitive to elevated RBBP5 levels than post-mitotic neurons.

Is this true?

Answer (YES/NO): NO